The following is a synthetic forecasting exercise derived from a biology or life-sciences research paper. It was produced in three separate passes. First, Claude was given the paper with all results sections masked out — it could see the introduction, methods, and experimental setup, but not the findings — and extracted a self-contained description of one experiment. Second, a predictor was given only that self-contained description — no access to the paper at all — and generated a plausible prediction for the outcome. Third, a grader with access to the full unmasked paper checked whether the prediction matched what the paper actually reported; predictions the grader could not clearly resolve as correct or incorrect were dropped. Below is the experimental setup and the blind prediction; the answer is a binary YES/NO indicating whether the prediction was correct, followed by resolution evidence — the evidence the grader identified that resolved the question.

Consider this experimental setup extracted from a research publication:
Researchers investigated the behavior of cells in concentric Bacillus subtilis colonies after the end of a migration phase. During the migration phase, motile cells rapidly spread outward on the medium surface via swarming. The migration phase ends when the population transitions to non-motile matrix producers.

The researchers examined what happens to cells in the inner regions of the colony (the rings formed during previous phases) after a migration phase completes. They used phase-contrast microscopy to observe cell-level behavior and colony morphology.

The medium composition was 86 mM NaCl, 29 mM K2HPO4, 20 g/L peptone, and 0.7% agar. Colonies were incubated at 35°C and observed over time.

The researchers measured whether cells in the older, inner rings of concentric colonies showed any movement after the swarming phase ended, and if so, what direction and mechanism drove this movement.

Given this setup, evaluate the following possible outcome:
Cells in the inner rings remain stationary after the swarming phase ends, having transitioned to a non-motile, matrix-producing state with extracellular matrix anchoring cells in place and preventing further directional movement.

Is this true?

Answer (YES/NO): NO